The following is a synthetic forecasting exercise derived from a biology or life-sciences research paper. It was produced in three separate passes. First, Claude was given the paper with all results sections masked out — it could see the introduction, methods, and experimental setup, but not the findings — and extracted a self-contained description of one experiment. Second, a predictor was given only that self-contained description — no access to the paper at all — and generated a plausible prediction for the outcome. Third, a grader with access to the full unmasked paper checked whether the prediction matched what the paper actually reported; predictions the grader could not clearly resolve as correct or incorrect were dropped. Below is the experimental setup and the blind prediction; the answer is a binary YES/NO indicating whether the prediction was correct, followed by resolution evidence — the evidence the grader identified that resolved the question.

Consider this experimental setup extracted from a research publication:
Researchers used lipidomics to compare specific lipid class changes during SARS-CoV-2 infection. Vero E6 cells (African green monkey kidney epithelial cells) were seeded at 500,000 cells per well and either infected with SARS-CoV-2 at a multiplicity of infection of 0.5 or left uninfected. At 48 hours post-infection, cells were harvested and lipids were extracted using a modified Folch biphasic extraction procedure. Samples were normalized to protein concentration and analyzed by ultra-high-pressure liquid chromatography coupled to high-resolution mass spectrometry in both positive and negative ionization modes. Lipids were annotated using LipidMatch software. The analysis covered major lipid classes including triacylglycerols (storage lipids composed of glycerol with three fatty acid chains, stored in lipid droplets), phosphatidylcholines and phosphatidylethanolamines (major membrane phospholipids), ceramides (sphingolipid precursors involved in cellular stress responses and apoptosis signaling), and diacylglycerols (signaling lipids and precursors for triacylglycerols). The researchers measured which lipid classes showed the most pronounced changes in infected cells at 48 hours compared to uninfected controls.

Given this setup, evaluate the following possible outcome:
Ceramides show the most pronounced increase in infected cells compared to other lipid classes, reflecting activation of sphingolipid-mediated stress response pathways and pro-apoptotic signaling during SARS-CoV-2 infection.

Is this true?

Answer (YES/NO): NO